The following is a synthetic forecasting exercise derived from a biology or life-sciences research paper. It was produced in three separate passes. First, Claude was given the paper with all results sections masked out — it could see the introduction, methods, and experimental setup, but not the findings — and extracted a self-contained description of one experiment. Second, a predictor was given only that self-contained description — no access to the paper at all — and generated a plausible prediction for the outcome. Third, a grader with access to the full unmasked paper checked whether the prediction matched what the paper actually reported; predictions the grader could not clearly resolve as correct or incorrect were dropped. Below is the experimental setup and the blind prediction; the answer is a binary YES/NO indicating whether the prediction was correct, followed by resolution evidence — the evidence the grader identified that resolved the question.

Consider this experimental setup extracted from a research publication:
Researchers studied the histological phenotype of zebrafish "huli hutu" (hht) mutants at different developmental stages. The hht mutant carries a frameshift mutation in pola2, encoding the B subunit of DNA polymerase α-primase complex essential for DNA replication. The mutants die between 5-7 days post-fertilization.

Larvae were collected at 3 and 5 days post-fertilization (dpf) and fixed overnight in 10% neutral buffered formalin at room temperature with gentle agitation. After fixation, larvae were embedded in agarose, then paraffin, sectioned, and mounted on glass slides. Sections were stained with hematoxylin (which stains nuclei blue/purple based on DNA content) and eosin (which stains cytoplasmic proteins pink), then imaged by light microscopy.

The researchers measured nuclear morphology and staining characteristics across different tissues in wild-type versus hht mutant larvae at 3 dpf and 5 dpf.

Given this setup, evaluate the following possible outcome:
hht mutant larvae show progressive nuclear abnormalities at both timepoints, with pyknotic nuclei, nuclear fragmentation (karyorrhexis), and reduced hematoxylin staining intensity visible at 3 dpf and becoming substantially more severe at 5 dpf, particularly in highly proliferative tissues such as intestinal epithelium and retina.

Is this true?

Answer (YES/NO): NO